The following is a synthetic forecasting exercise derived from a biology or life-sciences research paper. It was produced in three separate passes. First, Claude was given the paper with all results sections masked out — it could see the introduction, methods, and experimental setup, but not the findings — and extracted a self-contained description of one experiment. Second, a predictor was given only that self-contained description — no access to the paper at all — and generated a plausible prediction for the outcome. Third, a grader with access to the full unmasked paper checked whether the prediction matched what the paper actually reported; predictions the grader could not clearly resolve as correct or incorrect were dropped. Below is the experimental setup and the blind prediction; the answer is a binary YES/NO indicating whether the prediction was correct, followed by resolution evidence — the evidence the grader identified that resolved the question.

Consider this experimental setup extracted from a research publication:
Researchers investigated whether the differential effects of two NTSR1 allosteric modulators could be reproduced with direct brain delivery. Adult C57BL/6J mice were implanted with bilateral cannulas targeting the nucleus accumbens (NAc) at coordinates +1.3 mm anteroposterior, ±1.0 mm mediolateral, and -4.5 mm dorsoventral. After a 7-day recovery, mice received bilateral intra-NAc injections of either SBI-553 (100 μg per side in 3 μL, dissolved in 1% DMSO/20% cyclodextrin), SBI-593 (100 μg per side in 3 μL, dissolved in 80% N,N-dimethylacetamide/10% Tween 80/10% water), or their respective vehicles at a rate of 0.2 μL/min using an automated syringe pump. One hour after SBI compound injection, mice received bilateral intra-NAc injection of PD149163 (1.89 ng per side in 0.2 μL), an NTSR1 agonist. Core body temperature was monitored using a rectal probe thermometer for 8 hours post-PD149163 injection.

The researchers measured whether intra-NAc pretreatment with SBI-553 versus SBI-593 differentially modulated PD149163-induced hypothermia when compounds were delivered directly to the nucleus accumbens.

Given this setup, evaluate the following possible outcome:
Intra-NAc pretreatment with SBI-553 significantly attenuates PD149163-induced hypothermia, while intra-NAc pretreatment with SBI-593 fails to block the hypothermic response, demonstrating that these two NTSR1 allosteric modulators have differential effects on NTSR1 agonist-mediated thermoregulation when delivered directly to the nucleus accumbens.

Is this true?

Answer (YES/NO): NO